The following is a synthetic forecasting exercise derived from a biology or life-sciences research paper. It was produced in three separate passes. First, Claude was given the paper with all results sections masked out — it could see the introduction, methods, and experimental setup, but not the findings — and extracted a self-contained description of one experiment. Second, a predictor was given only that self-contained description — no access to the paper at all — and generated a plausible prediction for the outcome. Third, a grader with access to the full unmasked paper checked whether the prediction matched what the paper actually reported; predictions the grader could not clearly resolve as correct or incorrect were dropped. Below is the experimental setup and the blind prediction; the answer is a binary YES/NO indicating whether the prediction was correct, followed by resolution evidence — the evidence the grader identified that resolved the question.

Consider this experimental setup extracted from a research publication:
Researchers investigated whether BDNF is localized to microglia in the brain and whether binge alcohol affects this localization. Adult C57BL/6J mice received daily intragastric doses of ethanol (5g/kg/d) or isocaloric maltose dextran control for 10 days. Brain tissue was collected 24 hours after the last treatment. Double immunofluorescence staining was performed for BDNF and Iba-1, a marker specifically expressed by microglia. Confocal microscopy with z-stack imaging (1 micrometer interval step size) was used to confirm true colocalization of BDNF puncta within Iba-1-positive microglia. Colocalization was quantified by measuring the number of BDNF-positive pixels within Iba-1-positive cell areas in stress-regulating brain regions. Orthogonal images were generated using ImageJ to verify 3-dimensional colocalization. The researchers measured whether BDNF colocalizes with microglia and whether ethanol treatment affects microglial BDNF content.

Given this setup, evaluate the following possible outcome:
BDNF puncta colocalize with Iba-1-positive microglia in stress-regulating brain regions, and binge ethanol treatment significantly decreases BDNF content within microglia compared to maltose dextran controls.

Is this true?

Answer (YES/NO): NO